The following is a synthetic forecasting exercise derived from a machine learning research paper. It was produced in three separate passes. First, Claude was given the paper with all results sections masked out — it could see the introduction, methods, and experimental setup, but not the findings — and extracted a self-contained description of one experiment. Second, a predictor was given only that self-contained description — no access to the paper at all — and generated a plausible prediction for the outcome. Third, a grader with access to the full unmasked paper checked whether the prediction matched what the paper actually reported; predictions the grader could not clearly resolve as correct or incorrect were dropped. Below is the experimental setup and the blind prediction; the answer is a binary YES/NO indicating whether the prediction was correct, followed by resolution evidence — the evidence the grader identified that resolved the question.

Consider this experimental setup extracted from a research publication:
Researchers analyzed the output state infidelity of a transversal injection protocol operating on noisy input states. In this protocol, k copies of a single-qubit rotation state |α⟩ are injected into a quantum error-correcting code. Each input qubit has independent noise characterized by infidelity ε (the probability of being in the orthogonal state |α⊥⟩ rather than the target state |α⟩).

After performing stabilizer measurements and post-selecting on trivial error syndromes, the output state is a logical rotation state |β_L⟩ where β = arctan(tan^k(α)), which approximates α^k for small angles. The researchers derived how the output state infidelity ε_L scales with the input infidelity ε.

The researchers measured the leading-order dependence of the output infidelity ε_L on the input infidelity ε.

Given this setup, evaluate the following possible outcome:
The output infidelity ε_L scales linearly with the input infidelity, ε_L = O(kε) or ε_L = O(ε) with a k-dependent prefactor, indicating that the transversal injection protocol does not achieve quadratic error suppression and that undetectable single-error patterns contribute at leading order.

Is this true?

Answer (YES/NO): YES